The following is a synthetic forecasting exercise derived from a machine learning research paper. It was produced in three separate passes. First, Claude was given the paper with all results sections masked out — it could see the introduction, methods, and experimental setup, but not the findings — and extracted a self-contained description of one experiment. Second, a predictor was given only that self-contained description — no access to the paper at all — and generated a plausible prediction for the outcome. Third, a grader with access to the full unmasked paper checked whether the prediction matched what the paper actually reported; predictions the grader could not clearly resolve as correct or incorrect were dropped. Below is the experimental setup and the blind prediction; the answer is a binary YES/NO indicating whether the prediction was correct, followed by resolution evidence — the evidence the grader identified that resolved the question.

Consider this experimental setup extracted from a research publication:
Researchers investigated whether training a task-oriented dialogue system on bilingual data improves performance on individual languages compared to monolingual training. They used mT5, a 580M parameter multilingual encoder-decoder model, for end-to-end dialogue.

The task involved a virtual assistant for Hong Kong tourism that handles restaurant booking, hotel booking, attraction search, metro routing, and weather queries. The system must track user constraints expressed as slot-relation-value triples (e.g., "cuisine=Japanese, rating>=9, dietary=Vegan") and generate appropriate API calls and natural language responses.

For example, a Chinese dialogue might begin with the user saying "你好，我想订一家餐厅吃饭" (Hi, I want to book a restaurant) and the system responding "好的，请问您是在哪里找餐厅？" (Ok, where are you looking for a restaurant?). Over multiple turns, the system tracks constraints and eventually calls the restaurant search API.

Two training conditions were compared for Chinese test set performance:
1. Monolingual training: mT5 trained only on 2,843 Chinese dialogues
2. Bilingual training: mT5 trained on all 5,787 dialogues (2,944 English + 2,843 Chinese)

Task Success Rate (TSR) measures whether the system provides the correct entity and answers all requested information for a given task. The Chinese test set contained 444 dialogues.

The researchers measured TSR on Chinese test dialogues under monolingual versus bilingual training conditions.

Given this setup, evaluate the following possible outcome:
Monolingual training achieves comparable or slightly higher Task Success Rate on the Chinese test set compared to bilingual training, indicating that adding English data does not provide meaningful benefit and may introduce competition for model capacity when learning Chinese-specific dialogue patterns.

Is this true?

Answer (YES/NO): NO